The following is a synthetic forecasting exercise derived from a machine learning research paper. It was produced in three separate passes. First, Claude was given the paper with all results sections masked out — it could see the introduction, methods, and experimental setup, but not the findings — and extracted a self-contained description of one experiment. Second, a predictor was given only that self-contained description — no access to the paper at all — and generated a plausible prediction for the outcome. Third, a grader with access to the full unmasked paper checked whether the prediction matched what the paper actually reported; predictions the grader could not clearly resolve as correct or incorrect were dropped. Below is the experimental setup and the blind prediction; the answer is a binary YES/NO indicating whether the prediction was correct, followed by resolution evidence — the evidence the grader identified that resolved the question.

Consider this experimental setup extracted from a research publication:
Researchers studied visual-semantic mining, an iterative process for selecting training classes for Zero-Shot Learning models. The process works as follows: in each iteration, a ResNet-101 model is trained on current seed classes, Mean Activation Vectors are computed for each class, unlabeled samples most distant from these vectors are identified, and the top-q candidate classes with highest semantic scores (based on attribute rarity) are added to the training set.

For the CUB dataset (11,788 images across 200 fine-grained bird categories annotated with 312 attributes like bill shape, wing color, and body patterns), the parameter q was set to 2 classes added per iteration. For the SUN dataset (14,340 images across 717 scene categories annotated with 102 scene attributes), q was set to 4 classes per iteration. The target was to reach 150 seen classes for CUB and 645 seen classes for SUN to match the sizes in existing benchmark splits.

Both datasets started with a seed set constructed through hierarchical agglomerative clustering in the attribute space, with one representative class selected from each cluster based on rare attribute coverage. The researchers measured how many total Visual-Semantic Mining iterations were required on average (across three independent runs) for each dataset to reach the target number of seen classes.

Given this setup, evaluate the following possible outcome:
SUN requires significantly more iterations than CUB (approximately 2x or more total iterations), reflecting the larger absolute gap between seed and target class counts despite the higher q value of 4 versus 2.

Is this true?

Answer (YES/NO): YES